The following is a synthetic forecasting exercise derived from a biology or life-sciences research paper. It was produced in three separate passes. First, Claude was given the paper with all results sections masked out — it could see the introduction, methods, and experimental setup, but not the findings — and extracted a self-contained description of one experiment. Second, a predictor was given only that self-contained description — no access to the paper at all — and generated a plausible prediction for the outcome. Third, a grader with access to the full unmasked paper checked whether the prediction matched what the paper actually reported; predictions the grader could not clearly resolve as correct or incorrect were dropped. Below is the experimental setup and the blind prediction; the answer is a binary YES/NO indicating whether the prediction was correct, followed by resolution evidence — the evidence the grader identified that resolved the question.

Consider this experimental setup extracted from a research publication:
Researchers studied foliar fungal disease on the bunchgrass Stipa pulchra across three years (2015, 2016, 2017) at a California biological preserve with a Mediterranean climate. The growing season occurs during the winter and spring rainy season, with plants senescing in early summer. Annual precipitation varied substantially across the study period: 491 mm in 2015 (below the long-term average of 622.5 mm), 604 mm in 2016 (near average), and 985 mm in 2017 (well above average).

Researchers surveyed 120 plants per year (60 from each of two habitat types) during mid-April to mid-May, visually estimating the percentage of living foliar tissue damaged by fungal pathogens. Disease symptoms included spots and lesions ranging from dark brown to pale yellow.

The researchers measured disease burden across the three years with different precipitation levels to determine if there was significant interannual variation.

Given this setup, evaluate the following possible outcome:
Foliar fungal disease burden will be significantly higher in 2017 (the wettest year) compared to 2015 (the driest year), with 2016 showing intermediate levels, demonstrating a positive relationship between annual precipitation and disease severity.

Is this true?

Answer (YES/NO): NO